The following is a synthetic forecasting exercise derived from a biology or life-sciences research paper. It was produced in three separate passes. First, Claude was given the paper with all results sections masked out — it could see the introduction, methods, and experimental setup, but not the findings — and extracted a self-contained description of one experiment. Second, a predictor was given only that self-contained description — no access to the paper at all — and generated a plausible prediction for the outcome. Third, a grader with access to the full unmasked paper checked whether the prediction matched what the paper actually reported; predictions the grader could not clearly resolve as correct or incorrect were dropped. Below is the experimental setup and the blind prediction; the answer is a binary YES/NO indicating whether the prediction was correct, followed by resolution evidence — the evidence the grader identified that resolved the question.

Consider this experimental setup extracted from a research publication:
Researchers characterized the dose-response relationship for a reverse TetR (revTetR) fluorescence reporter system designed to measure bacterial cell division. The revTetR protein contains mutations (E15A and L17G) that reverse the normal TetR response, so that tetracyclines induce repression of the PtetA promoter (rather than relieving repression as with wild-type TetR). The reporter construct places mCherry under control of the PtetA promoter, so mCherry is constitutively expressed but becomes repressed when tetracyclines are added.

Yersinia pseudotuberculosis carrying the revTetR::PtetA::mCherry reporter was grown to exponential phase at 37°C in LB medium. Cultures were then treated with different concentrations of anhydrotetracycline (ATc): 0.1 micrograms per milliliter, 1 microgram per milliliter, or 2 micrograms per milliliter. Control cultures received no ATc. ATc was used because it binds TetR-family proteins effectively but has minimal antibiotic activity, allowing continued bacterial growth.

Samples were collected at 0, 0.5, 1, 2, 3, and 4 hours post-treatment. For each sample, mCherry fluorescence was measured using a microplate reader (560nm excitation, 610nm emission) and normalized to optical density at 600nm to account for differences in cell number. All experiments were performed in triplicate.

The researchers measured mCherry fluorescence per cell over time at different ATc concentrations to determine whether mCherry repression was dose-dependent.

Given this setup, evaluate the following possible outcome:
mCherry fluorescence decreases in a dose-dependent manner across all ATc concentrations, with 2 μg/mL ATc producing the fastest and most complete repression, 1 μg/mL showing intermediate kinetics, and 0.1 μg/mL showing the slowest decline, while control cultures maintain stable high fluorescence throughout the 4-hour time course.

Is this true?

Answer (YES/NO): NO